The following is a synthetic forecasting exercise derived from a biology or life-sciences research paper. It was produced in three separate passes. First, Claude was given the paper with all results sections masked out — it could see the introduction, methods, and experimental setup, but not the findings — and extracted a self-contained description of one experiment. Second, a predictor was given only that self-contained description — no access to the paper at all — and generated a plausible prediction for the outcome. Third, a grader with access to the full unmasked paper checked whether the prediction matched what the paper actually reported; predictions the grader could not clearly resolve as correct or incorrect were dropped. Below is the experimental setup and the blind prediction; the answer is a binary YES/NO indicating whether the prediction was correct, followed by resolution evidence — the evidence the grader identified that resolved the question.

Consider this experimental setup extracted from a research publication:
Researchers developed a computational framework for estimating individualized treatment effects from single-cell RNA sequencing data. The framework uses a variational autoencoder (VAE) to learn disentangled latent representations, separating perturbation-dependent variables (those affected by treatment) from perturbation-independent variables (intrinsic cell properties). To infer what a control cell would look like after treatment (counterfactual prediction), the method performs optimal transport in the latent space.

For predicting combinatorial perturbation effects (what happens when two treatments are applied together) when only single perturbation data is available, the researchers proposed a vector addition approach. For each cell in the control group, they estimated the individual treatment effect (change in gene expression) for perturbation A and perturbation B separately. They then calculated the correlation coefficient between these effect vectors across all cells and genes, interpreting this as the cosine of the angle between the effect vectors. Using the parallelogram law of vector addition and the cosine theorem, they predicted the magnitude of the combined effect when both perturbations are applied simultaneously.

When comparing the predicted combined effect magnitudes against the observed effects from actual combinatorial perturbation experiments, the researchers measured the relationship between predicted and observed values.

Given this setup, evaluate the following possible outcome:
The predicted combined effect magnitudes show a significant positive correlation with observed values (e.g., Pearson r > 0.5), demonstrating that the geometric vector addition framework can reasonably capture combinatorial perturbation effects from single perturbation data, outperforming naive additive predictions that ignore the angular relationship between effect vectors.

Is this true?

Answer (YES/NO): NO